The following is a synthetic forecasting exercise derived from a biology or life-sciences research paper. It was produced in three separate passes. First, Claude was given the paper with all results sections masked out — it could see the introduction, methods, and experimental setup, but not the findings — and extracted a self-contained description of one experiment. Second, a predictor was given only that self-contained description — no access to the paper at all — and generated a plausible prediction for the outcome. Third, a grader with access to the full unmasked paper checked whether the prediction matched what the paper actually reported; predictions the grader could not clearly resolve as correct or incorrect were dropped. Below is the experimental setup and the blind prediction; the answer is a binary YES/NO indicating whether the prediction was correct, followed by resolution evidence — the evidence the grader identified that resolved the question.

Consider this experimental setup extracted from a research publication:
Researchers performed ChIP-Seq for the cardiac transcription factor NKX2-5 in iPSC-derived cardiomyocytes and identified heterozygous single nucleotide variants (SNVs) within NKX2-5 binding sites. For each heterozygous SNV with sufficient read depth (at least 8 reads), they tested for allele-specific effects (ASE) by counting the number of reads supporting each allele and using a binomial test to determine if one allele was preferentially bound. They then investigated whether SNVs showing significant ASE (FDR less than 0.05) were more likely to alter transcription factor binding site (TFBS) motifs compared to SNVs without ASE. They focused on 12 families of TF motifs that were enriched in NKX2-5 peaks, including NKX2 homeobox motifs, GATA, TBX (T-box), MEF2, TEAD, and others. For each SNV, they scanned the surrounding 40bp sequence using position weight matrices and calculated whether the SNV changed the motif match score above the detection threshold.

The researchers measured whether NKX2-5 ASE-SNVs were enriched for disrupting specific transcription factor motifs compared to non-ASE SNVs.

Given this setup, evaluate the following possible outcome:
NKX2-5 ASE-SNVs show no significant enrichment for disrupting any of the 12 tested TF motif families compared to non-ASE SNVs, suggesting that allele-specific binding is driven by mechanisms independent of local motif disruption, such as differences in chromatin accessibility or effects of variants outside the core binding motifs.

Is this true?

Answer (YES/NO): NO